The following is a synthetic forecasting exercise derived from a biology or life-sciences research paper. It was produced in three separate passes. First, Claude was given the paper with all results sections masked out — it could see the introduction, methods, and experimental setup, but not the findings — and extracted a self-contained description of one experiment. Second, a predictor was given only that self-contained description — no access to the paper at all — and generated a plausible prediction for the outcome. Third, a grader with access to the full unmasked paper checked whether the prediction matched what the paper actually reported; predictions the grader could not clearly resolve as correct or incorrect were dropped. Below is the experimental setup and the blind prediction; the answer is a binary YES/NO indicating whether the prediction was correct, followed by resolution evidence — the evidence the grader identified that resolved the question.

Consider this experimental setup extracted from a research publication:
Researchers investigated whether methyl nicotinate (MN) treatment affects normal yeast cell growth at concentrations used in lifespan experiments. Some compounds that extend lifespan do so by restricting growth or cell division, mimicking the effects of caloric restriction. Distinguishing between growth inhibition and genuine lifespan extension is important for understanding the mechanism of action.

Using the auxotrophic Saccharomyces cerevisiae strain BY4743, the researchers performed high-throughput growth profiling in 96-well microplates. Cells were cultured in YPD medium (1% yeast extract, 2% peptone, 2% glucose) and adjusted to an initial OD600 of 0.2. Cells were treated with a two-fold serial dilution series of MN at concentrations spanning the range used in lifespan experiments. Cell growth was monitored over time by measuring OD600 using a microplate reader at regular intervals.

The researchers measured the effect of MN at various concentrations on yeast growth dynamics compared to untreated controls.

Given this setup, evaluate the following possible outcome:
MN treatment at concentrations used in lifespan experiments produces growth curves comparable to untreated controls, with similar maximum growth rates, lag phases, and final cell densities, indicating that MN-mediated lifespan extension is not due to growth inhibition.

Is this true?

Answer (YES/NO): NO